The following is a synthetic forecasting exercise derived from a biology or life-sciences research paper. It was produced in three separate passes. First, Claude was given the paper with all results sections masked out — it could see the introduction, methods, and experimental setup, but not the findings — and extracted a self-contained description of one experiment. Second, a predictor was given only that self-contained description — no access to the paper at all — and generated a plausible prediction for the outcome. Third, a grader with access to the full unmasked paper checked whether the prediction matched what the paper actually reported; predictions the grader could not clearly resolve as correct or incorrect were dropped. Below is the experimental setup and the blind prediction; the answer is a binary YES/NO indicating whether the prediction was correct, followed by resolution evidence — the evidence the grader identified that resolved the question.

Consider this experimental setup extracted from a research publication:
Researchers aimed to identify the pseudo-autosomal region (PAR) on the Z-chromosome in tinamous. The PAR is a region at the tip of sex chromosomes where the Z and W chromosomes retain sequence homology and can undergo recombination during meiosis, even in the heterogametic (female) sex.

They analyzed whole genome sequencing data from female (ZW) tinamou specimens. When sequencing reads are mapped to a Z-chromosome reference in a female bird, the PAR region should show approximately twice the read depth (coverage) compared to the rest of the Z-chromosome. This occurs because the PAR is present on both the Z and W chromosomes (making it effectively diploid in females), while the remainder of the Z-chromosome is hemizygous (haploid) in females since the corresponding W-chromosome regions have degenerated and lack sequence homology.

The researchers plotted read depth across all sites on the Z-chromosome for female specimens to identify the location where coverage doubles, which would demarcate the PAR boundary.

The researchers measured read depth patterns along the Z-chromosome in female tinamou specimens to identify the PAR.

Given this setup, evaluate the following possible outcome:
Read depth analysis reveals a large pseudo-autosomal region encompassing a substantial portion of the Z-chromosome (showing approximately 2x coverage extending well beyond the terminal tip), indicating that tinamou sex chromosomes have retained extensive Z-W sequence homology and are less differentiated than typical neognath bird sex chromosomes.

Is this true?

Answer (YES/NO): NO